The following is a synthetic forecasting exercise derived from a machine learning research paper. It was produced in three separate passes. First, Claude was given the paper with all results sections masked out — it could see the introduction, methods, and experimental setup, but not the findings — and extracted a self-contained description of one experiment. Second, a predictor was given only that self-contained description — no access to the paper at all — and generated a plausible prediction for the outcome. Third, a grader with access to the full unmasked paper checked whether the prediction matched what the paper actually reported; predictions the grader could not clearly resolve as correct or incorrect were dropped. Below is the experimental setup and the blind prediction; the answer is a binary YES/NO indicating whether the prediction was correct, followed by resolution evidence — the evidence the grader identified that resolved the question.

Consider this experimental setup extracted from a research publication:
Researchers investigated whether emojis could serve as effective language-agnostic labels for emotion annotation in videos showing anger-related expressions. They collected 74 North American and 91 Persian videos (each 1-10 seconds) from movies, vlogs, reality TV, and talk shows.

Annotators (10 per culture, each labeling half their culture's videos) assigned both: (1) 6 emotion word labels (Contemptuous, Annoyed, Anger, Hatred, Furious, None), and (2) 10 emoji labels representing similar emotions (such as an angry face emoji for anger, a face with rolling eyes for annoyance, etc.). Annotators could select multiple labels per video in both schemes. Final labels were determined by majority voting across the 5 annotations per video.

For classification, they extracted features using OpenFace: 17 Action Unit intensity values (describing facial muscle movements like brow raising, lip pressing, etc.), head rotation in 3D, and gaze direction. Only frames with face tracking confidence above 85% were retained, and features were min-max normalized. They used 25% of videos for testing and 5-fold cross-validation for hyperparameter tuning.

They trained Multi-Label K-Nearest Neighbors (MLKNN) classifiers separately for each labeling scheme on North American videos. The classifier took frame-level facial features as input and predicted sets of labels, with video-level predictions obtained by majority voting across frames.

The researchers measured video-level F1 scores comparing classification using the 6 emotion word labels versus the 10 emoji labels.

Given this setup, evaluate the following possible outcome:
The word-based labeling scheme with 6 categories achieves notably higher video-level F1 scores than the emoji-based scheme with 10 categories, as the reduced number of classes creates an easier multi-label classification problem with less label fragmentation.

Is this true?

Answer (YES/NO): YES